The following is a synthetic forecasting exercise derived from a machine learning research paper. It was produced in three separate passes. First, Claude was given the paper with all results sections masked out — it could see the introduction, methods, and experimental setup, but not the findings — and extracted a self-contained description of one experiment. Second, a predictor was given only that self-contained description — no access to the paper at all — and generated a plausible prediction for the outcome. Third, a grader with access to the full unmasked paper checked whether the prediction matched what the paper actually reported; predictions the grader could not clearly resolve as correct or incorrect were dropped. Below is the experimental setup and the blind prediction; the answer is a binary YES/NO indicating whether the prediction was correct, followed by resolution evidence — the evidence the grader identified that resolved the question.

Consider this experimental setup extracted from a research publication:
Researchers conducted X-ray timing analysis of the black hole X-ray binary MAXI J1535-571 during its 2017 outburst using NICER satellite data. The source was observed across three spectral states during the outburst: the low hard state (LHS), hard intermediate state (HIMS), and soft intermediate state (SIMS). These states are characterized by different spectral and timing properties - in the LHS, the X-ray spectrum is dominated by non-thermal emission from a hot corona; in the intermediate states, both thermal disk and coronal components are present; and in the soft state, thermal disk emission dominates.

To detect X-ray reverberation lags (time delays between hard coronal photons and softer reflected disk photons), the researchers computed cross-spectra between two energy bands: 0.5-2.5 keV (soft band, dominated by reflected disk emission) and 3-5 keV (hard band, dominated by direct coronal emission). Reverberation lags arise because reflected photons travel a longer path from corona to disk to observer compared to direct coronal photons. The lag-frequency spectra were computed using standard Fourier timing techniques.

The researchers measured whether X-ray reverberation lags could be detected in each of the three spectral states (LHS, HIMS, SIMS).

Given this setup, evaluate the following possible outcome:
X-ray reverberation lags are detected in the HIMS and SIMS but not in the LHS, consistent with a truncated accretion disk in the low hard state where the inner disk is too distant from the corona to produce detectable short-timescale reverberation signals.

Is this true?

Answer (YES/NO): YES